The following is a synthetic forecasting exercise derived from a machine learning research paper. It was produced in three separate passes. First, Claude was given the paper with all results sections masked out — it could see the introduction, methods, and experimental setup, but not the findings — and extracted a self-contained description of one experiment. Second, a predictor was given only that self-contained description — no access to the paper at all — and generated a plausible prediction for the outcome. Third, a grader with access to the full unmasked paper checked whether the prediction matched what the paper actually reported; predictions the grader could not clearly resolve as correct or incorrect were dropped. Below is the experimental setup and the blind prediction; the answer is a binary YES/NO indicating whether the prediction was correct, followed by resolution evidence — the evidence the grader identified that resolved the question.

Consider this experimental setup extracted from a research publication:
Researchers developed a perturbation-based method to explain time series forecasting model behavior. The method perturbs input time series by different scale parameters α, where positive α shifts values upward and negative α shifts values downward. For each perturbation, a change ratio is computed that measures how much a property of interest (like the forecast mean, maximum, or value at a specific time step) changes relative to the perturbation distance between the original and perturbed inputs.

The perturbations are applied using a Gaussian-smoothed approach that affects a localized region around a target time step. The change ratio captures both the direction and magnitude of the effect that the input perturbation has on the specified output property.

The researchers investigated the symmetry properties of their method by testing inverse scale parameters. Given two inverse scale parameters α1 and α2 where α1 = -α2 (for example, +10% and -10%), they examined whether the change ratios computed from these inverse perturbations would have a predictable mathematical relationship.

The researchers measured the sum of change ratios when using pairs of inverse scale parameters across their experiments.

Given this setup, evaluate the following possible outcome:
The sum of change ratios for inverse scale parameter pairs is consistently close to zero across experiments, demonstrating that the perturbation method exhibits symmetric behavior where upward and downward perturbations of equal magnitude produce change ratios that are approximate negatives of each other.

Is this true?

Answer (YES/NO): YES